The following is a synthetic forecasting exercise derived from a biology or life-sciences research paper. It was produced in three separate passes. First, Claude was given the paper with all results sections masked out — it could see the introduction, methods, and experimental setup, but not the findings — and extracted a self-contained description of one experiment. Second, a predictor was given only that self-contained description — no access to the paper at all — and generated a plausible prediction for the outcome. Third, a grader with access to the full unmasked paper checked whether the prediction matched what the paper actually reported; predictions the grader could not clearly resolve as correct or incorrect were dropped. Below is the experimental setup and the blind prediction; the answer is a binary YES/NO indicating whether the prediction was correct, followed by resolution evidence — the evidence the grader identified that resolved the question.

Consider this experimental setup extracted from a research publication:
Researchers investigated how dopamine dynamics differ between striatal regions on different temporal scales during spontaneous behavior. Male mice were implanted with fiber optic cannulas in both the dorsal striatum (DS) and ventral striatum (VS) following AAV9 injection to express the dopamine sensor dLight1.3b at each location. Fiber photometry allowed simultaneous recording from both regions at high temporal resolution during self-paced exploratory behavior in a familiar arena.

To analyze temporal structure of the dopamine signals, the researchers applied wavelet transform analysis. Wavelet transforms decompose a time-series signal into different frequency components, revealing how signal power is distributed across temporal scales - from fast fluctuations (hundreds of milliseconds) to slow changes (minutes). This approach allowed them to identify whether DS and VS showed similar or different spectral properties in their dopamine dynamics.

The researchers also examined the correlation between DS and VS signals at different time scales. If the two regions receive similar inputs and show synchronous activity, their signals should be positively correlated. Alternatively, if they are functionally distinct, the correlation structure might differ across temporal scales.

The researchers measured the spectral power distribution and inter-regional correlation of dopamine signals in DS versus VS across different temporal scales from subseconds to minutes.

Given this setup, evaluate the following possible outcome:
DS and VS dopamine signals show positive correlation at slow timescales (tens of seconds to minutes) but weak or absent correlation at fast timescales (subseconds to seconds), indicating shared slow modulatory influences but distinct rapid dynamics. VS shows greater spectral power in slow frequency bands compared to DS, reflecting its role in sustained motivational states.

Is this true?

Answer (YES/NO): NO